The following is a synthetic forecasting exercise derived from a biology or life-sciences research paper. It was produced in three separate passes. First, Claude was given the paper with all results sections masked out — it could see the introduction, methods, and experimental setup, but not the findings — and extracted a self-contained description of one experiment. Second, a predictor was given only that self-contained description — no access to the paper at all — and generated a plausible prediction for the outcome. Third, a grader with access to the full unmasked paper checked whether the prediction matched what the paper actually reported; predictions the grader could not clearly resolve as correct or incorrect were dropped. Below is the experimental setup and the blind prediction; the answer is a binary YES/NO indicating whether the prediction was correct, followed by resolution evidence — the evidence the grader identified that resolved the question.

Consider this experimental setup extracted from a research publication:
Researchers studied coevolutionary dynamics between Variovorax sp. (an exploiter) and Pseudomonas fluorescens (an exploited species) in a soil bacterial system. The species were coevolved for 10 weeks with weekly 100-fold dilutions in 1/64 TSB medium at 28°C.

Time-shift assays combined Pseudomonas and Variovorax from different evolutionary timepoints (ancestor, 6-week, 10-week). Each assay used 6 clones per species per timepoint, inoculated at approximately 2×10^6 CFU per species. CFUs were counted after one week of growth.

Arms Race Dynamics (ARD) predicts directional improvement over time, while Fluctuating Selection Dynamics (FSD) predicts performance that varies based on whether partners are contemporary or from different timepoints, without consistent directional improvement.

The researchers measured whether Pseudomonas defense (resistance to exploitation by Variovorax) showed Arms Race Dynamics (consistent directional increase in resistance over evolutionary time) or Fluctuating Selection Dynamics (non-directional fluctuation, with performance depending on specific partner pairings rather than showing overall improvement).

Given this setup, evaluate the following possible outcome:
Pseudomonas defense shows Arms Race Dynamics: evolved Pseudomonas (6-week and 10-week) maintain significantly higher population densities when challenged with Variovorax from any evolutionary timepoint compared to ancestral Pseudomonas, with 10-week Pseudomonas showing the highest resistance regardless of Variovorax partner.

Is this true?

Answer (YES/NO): NO